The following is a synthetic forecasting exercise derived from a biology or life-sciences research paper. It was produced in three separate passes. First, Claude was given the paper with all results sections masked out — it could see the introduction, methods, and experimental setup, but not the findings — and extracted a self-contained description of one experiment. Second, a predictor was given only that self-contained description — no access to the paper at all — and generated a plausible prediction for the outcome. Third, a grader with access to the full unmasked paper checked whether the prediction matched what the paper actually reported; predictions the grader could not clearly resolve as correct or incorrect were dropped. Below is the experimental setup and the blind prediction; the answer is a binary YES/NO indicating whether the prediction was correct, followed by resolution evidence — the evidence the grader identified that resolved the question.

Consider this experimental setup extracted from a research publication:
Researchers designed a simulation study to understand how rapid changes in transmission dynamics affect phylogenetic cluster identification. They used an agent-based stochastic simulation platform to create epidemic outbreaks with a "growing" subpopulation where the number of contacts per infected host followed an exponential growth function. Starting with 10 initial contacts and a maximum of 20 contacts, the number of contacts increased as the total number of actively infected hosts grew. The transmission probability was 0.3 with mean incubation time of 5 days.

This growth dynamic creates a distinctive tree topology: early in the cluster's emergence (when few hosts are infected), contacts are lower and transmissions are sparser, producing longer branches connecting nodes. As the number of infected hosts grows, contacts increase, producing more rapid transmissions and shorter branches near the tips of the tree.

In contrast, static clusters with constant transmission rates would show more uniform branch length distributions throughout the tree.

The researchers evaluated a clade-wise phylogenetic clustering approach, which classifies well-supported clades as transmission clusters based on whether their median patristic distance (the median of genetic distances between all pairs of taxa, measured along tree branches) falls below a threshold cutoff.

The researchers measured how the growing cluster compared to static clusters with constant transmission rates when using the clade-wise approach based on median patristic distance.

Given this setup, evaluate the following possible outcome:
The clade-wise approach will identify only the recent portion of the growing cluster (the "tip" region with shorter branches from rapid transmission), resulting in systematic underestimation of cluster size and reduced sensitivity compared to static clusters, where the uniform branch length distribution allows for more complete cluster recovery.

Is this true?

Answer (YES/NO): NO